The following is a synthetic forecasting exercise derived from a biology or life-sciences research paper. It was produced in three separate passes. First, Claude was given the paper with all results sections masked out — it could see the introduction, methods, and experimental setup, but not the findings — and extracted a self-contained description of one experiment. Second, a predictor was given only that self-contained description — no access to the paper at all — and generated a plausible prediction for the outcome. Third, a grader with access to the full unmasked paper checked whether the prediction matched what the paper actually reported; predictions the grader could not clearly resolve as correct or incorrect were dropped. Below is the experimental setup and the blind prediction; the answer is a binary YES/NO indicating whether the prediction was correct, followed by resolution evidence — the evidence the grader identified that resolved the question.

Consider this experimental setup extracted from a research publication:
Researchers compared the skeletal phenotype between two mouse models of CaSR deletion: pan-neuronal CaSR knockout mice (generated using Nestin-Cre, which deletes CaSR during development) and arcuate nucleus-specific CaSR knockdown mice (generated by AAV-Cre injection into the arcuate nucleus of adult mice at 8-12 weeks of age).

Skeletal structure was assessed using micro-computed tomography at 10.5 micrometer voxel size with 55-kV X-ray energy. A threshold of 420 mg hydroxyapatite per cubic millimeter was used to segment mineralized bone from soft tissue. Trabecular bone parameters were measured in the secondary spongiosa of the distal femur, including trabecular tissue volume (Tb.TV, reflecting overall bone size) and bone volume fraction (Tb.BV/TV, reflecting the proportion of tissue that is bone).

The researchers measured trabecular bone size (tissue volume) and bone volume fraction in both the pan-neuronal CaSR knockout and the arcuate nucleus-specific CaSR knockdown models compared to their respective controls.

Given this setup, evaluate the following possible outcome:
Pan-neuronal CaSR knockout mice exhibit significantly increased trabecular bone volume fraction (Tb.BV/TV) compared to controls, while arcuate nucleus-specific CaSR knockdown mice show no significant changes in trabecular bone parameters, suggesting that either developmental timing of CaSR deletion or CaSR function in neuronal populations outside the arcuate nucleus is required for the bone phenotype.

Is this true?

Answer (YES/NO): NO